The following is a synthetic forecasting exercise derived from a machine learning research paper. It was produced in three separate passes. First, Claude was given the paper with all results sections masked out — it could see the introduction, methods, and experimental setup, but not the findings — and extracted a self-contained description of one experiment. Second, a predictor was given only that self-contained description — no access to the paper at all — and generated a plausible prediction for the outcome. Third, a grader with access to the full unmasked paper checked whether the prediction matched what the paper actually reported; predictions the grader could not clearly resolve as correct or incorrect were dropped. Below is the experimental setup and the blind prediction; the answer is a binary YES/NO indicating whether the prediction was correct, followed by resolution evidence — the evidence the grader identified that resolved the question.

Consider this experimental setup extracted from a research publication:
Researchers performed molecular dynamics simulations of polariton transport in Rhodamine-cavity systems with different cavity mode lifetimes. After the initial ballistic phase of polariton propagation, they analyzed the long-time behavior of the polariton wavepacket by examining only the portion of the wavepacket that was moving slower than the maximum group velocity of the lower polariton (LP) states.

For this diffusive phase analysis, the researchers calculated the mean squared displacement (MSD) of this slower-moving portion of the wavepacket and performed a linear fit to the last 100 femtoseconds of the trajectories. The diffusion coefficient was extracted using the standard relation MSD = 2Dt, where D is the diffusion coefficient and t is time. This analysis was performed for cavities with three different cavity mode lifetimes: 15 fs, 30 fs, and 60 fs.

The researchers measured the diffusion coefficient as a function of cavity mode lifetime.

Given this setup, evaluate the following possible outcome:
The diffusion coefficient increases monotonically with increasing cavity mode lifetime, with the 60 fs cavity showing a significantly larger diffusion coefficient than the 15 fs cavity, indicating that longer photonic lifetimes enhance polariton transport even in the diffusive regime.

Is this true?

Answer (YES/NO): YES